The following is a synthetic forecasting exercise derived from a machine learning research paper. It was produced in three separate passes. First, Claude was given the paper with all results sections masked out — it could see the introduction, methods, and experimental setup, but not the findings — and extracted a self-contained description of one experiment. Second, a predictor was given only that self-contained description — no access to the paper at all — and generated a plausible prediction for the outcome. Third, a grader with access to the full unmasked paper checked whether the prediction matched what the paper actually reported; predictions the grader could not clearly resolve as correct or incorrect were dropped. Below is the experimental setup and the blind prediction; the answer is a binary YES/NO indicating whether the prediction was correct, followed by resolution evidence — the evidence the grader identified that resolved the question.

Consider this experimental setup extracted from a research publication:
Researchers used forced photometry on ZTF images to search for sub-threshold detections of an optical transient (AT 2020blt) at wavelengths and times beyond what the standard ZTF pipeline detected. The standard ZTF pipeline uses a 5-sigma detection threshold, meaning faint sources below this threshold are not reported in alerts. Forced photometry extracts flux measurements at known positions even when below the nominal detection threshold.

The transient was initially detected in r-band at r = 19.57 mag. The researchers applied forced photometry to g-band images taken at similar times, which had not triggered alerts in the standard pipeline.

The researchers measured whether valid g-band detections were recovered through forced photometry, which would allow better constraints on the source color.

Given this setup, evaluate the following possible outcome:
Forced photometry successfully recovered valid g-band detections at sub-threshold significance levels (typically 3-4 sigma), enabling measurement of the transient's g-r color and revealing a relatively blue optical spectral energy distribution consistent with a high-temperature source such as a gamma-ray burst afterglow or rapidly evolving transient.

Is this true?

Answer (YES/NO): NO